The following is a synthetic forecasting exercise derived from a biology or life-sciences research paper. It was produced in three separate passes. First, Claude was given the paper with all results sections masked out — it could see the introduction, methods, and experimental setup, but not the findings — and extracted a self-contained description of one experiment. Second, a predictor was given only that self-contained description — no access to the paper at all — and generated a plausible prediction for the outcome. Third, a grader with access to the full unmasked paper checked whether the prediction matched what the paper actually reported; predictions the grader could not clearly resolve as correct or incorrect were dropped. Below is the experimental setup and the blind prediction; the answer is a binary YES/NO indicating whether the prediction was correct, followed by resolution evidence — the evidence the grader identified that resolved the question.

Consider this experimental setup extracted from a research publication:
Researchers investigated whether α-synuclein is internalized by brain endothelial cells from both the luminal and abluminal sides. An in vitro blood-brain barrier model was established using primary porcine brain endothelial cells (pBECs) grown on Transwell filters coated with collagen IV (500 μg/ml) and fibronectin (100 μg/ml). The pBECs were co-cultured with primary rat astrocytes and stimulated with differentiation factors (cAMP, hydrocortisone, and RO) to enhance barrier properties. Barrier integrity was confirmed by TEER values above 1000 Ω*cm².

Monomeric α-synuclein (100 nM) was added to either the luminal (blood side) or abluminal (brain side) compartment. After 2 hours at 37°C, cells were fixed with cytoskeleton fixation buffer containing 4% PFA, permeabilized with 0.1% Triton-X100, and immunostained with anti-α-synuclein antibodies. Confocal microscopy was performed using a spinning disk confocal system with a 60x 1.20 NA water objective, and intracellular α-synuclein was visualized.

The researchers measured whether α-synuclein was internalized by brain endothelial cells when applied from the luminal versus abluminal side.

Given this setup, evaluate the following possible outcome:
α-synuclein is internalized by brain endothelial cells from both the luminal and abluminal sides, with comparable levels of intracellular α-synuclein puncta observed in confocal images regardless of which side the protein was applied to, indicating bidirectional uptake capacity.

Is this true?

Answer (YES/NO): YES